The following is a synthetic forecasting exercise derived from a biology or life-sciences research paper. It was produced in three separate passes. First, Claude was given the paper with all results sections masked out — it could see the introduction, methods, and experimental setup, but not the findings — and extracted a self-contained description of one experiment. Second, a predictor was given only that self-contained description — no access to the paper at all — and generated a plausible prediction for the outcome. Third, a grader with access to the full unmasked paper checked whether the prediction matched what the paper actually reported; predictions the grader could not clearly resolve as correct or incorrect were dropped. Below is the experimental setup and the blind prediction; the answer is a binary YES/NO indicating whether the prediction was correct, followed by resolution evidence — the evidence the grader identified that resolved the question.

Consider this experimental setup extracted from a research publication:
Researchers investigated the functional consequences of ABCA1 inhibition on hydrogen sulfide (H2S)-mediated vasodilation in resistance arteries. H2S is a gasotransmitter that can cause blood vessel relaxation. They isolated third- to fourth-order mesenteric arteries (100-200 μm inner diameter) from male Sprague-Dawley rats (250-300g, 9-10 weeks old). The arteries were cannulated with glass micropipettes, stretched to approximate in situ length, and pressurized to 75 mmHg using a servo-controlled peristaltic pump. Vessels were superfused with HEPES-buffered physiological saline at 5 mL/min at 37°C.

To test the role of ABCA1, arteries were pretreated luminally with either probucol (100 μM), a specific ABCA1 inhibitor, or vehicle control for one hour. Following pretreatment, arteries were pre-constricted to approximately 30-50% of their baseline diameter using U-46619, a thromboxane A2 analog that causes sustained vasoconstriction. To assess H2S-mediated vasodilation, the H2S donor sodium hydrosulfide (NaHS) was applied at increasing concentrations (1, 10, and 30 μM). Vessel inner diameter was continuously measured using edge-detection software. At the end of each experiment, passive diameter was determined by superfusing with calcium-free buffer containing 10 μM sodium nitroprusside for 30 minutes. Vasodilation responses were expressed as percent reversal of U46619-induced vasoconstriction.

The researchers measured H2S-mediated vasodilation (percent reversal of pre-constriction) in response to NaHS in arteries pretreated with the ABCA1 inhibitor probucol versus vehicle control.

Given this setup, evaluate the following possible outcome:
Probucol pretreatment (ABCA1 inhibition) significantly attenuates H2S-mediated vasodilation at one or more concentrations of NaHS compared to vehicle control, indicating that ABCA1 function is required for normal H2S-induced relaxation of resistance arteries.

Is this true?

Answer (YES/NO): YES